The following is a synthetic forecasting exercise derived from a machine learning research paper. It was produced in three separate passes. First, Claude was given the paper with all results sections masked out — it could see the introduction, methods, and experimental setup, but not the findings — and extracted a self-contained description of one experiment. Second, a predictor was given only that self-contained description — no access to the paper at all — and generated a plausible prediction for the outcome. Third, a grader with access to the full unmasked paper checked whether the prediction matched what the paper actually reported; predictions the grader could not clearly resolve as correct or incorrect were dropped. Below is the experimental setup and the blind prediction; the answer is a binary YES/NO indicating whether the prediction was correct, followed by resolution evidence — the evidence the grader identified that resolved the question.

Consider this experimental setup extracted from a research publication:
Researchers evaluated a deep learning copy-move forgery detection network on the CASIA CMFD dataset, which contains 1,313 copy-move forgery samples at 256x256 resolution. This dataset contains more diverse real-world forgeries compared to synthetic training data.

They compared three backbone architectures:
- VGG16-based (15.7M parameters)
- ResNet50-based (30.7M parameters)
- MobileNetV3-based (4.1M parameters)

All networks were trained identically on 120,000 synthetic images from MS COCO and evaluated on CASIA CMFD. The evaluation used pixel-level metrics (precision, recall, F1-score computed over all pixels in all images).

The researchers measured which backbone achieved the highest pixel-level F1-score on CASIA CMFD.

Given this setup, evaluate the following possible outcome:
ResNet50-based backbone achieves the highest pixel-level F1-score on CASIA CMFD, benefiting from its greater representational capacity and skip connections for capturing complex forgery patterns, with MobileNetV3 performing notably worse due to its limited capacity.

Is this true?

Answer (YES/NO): NO